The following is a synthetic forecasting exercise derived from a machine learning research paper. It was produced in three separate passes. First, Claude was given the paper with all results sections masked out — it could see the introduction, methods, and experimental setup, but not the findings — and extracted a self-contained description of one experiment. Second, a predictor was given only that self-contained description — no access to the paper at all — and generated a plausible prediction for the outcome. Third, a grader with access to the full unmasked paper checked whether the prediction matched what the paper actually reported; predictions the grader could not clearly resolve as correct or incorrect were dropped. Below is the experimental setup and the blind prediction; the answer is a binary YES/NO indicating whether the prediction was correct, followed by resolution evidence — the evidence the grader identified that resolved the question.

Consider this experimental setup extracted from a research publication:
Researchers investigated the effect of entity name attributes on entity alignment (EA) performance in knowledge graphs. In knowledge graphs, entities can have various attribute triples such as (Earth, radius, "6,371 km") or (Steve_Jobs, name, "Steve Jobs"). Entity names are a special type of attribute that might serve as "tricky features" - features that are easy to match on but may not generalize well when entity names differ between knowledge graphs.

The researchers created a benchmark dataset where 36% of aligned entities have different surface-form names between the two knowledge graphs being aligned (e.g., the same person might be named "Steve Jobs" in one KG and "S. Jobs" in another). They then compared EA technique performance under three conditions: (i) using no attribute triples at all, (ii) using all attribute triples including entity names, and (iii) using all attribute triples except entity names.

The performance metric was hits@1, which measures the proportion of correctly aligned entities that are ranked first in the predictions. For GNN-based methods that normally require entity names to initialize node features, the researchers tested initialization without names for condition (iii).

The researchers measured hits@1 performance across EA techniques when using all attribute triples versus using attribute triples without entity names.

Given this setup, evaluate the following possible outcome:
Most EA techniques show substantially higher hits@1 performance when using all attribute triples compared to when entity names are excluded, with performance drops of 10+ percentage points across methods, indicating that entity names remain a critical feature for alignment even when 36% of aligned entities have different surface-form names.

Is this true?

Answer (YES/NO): YES